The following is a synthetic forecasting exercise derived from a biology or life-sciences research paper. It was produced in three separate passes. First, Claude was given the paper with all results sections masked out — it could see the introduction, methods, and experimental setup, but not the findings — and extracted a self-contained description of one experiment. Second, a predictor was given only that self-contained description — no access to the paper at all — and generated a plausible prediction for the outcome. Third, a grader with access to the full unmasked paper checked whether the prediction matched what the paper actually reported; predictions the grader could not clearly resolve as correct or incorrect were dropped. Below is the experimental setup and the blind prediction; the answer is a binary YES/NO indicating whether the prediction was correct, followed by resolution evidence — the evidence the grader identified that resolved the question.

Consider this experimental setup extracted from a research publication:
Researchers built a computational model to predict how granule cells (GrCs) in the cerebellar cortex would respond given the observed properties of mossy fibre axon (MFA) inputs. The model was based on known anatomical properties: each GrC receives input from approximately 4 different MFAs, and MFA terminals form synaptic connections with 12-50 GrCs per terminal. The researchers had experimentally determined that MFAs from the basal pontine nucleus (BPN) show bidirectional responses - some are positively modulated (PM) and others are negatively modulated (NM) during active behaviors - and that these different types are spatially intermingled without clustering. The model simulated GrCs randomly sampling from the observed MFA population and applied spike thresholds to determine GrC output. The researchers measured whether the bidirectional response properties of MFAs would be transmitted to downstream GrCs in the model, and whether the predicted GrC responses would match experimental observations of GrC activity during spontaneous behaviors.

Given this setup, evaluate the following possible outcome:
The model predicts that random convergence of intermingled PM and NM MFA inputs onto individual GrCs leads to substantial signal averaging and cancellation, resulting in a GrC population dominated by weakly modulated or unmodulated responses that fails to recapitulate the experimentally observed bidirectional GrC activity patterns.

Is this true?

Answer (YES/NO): NO